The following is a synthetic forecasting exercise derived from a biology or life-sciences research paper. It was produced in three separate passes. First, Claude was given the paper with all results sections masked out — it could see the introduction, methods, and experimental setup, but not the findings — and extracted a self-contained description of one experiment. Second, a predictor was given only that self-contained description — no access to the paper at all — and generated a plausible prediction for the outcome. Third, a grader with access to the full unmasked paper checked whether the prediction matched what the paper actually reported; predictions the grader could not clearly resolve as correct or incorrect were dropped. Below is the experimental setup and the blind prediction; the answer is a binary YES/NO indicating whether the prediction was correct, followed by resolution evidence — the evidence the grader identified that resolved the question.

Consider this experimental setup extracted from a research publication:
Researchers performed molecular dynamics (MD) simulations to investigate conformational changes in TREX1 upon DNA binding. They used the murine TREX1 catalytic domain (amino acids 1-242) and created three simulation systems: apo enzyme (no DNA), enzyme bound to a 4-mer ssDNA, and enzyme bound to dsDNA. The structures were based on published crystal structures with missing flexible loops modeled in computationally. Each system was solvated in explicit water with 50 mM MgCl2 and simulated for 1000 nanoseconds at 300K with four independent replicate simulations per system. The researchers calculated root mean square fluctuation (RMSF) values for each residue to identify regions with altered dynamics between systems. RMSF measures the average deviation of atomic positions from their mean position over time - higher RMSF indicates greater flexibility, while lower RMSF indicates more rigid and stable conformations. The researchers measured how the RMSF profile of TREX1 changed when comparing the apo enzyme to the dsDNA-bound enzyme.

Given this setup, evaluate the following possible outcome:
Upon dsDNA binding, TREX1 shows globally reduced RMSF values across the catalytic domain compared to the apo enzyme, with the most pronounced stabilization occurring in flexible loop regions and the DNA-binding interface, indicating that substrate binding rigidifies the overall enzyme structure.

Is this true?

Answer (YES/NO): NO